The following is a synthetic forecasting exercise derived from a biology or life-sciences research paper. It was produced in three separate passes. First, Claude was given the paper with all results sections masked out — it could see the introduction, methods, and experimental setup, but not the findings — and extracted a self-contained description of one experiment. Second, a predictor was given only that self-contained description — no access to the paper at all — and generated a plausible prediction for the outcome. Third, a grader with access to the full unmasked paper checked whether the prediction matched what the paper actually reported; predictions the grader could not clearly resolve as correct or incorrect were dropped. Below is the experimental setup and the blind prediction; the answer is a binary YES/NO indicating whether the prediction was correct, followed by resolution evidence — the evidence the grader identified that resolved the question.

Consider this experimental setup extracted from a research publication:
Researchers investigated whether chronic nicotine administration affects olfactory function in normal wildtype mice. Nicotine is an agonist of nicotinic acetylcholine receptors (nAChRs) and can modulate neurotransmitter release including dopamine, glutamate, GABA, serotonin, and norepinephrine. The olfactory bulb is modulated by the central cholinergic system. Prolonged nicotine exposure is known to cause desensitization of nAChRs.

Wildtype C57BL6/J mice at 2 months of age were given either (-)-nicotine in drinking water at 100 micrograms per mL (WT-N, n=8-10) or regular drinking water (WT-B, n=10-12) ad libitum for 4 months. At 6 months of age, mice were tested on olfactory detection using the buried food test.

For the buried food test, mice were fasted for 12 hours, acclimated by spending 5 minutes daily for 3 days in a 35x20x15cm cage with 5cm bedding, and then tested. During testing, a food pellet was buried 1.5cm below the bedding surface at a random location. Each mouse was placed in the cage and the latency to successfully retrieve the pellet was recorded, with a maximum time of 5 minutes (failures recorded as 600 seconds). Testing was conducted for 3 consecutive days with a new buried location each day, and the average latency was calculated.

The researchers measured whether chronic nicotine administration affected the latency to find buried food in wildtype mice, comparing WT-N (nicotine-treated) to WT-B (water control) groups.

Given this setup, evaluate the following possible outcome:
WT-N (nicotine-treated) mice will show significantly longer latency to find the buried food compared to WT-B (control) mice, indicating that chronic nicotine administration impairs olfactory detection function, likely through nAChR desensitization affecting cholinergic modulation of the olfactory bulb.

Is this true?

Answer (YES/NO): NO